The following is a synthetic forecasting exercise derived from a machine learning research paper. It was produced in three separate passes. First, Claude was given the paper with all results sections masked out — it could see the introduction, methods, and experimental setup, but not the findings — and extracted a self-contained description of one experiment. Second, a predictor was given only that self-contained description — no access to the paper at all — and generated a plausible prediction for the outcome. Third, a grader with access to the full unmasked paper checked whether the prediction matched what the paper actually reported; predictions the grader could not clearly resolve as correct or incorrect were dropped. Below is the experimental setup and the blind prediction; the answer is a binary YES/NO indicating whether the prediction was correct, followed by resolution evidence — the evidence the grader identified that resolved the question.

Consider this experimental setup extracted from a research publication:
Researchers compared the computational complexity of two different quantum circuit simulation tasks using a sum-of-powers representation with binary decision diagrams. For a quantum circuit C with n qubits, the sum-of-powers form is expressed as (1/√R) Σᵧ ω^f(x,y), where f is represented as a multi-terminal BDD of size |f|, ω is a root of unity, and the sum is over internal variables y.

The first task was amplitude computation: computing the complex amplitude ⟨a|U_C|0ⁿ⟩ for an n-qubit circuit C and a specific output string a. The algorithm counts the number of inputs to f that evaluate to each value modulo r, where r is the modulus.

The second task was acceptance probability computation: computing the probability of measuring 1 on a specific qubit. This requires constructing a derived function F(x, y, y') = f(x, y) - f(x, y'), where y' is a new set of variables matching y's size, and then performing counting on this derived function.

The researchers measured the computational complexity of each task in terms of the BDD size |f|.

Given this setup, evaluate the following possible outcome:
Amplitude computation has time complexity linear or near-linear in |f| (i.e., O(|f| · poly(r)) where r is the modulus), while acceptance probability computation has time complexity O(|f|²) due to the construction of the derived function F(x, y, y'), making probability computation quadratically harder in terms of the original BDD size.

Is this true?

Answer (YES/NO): YES